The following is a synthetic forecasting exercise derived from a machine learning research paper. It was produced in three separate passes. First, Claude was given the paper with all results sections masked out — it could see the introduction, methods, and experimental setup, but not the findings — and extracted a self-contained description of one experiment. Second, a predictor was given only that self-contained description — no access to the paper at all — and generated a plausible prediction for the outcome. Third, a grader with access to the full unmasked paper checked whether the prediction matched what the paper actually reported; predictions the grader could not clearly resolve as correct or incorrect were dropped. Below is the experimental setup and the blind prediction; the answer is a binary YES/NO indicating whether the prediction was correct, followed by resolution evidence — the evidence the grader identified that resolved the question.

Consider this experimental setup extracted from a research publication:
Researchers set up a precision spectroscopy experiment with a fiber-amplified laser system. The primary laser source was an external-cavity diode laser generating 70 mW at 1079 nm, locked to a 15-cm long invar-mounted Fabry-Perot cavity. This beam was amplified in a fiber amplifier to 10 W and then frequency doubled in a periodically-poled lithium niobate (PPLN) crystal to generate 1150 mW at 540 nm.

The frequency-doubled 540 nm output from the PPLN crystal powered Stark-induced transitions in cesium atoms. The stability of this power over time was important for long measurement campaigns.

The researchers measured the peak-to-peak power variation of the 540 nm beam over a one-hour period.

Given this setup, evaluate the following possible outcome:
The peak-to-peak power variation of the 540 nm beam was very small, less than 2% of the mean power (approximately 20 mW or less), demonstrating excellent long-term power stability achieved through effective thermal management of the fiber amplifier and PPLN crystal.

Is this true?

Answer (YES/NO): YES